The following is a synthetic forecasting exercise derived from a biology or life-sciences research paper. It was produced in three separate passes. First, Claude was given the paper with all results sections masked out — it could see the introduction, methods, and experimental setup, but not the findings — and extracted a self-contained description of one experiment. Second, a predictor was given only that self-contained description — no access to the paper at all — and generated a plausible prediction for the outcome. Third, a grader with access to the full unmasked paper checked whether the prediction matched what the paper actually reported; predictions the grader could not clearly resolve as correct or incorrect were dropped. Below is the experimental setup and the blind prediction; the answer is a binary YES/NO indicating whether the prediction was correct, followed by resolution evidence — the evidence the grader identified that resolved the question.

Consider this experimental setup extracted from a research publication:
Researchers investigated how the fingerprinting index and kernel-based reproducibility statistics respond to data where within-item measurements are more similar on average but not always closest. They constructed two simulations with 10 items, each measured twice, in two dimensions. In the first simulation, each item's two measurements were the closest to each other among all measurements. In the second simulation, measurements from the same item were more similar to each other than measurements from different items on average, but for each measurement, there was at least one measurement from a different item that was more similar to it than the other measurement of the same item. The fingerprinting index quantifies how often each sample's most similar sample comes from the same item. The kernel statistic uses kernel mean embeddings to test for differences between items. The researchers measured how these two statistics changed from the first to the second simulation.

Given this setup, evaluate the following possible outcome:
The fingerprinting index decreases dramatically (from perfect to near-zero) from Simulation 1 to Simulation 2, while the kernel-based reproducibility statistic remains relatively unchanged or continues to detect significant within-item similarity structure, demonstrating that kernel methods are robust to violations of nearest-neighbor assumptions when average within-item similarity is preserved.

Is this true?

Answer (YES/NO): NO